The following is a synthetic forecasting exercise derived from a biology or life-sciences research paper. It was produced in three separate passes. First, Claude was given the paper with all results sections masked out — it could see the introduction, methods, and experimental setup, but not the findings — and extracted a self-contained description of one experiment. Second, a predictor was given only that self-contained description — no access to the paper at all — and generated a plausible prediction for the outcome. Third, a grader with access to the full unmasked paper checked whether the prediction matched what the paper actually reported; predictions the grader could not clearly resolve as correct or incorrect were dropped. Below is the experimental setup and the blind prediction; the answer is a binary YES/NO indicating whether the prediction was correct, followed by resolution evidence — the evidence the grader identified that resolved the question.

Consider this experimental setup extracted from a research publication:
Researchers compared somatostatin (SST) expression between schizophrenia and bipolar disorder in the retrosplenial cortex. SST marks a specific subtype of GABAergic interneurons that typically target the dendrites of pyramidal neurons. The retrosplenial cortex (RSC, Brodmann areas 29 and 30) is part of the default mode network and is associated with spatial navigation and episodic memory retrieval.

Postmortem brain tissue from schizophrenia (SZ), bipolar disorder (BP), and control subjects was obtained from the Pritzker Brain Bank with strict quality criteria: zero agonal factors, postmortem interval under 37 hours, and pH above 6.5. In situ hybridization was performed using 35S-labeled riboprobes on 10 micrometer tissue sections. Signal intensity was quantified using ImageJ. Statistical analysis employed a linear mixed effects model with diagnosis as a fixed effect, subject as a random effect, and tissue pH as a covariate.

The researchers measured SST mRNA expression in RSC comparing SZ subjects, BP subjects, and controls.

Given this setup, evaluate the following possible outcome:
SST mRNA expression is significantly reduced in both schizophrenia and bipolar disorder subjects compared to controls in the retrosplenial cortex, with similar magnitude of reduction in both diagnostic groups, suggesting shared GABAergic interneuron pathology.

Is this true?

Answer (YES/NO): NO